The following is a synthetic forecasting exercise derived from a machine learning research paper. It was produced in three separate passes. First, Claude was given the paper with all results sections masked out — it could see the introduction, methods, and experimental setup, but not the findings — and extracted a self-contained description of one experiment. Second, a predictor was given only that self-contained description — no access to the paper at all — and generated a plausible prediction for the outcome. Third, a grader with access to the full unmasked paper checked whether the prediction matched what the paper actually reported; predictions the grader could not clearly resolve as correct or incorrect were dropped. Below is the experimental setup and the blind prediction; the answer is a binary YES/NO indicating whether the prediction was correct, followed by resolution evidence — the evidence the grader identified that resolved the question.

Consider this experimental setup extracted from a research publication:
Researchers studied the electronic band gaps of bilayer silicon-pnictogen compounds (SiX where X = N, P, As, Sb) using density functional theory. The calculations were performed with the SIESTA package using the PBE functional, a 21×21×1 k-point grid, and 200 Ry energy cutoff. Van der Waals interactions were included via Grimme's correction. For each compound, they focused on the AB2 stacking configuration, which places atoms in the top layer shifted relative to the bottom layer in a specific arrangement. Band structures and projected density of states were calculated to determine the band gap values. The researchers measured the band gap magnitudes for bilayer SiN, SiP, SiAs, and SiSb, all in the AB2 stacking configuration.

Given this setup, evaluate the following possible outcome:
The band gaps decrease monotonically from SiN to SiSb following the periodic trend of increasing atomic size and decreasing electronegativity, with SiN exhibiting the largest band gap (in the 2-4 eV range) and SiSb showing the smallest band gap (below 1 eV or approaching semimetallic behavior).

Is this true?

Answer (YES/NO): NO